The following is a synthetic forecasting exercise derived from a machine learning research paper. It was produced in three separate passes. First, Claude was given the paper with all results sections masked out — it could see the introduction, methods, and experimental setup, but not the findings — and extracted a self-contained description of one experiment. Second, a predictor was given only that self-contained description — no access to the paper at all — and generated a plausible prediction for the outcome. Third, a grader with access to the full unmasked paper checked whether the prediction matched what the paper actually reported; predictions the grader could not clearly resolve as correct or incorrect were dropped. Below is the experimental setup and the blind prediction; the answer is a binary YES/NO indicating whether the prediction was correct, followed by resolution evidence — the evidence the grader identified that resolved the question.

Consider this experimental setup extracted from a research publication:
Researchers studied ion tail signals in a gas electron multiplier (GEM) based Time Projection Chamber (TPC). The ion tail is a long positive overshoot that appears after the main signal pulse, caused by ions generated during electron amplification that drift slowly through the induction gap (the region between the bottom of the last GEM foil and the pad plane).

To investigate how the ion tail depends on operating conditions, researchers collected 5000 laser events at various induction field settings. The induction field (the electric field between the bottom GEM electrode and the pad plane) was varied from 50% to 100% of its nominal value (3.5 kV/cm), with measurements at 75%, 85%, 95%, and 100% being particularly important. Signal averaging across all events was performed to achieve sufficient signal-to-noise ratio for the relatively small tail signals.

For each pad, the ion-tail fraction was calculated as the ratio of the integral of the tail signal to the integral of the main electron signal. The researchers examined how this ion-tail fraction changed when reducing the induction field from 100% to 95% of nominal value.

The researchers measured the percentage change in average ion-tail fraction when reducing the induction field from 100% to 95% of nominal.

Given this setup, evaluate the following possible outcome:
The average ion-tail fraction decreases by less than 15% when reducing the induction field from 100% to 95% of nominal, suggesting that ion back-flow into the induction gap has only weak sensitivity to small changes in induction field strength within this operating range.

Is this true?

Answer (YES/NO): NO